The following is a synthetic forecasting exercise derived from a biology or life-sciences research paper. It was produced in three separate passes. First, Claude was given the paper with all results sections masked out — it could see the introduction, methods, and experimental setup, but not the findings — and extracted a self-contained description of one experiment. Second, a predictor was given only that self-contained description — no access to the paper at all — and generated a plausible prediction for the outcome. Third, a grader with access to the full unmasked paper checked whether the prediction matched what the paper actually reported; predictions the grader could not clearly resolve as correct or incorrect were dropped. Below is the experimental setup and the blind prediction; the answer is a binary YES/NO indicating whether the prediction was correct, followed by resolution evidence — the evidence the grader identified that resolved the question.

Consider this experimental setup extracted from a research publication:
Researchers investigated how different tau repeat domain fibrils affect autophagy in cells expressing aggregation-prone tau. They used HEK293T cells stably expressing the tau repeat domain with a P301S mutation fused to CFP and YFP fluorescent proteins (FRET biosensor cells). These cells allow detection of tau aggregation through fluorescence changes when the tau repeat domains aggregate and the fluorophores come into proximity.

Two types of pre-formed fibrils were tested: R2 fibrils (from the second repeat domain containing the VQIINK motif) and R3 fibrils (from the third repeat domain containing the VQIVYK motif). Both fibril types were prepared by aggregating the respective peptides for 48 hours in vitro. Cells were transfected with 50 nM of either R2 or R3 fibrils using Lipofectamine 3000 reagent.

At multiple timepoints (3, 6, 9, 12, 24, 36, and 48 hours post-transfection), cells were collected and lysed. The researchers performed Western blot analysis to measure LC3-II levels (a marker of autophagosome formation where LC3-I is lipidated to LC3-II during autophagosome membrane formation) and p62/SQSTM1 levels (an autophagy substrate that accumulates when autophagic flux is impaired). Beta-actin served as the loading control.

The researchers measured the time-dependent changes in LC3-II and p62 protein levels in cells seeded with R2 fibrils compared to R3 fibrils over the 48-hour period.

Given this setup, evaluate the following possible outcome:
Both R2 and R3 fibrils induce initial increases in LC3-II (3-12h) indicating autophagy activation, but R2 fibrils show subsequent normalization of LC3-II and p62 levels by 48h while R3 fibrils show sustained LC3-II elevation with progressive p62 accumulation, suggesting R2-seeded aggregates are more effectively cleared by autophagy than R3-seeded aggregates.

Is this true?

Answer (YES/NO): NO